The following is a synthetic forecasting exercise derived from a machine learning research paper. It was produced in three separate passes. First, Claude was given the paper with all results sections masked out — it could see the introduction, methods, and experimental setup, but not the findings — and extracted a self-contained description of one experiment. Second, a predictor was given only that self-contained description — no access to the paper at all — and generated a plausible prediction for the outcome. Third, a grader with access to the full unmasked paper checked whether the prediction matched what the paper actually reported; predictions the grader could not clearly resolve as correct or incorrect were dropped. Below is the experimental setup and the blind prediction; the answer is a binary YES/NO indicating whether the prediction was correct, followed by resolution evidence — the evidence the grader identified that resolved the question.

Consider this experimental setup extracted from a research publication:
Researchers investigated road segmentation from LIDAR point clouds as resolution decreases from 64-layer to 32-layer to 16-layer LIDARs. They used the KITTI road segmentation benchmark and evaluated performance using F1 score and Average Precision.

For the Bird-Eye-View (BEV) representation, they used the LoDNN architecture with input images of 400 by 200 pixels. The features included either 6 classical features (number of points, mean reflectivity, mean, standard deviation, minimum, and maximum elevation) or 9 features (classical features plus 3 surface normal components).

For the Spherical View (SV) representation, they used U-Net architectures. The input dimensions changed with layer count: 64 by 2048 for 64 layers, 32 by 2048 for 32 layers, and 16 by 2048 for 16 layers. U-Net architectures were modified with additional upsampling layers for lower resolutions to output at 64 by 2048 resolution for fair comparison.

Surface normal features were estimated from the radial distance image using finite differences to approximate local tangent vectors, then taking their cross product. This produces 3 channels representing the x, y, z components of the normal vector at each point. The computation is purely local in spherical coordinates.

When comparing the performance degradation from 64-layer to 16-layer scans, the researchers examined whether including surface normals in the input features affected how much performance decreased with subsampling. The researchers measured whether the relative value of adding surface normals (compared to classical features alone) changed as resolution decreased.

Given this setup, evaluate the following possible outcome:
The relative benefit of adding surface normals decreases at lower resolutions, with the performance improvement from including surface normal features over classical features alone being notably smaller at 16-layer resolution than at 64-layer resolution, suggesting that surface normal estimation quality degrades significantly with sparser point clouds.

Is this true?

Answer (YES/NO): NO